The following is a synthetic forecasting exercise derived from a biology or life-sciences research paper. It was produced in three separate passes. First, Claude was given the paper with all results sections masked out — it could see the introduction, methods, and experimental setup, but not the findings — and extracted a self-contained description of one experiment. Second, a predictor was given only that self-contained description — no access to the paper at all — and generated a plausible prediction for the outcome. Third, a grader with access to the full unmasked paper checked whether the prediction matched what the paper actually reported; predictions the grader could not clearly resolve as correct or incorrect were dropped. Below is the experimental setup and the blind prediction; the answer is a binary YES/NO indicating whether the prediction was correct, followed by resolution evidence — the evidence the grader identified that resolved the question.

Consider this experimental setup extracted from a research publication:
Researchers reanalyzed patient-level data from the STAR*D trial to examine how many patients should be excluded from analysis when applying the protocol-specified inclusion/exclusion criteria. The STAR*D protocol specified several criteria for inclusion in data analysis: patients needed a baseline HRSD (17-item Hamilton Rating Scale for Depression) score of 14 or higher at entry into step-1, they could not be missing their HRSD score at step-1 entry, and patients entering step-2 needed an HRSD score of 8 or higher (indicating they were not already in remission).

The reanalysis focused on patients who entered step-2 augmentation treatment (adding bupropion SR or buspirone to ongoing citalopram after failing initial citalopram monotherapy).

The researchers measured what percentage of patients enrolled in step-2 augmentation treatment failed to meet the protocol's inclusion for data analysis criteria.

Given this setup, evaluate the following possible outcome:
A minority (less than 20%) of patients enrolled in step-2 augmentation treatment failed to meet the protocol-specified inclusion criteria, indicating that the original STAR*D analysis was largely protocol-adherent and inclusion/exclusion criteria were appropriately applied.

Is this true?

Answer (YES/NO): NO